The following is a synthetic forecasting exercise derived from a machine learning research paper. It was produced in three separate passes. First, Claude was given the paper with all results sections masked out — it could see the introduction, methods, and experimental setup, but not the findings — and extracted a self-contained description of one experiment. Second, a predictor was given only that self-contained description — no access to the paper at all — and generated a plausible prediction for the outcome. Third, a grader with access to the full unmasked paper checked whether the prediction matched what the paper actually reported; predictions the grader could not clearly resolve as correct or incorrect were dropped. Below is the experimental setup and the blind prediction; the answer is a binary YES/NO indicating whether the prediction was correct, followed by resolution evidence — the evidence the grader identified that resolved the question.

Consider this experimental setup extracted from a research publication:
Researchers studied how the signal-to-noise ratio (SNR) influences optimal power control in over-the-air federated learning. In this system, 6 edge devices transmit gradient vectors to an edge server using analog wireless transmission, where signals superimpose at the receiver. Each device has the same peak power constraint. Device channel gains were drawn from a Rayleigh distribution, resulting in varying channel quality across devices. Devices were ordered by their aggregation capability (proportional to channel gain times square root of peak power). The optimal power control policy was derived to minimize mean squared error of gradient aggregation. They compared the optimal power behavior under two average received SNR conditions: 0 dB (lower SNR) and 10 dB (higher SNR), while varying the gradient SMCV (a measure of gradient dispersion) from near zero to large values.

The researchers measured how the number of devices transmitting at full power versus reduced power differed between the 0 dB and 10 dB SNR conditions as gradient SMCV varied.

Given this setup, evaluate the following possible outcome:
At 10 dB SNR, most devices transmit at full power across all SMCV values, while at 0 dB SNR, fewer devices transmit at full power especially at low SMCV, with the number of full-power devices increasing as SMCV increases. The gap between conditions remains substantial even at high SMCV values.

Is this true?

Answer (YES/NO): NO